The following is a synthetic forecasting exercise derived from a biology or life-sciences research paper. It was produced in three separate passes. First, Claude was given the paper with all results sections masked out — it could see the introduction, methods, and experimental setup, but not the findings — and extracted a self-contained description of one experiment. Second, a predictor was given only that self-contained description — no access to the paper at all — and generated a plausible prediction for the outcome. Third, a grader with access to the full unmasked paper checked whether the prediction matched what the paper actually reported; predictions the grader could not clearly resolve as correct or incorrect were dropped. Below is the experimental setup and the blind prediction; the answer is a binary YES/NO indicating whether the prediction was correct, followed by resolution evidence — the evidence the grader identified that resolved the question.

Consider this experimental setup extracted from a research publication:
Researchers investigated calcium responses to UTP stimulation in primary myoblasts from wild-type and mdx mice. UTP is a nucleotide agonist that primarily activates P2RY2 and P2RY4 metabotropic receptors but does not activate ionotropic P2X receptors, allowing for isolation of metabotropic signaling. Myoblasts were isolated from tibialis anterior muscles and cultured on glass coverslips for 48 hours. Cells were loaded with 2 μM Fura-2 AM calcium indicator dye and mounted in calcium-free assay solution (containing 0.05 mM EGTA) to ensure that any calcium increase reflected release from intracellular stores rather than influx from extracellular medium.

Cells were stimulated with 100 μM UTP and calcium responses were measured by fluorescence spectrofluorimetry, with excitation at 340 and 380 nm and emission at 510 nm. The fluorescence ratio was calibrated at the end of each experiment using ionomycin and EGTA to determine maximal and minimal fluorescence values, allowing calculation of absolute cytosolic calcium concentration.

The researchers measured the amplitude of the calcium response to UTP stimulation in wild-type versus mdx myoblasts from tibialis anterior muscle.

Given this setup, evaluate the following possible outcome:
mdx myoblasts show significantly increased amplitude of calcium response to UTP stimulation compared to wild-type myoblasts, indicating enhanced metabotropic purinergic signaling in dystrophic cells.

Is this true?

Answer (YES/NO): YES